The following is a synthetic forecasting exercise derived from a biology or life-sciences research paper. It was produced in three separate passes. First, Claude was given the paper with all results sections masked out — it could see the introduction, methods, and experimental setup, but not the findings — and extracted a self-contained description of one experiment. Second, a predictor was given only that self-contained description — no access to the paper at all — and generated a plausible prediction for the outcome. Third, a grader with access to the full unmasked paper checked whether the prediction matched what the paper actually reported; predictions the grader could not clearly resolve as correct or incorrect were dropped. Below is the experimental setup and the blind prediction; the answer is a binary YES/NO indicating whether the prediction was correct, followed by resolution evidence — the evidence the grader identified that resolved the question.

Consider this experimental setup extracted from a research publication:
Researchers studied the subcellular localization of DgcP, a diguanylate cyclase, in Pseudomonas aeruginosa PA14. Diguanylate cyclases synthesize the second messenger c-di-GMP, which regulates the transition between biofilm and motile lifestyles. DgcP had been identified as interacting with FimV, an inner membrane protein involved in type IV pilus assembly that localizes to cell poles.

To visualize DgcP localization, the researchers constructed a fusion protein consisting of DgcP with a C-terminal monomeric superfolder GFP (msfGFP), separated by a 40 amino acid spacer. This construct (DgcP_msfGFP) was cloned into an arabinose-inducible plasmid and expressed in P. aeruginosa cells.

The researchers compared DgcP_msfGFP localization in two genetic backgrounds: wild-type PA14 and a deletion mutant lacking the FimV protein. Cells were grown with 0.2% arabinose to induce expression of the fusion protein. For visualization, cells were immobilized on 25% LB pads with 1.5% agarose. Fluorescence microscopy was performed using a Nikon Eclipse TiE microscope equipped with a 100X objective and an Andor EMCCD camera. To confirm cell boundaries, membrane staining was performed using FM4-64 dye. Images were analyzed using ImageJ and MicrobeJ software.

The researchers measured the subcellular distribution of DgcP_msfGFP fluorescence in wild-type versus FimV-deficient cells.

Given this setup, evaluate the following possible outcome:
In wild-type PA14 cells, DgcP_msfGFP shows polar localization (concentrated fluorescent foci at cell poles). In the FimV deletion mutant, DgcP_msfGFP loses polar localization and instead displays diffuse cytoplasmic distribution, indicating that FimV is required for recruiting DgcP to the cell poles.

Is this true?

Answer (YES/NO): YES